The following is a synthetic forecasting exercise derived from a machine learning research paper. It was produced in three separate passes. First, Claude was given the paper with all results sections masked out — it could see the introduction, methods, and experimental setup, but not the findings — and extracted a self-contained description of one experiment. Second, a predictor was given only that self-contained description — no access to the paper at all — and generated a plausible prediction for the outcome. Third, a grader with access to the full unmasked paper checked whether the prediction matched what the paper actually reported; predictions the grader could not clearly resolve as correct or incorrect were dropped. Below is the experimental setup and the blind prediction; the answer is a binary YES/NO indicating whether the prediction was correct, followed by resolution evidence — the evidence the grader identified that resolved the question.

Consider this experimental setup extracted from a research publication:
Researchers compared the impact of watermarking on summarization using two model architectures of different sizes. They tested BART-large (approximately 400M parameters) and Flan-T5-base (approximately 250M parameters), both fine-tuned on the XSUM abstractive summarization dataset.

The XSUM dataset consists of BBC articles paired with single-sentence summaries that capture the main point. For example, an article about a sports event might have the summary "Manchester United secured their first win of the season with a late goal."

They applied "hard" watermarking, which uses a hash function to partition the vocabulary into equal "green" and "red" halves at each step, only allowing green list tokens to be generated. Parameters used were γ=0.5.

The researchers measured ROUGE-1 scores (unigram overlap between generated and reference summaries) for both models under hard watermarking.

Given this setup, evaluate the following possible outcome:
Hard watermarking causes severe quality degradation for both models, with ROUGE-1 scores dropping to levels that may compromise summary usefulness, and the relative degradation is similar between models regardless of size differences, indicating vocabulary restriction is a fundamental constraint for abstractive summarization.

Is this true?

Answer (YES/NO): NO